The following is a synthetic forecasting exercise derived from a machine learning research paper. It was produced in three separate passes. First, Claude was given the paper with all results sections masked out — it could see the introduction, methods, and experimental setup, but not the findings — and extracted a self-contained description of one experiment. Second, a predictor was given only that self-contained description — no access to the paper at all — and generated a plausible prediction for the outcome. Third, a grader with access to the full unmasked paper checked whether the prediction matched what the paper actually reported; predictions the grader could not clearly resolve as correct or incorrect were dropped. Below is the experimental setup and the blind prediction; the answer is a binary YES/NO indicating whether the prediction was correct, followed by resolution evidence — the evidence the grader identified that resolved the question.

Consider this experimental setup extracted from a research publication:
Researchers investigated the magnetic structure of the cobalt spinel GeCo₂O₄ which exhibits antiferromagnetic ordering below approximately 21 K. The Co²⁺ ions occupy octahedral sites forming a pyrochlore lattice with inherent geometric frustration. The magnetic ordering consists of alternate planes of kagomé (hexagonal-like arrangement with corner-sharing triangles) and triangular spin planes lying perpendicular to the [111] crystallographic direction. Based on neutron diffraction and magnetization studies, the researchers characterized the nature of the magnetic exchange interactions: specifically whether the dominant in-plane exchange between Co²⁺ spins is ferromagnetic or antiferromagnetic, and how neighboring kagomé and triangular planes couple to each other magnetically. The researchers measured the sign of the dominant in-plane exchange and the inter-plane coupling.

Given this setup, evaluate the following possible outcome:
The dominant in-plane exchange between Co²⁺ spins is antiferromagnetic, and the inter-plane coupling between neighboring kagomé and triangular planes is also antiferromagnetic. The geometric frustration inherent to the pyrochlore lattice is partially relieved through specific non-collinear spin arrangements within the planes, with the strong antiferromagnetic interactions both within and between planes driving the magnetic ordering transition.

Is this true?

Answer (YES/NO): NO